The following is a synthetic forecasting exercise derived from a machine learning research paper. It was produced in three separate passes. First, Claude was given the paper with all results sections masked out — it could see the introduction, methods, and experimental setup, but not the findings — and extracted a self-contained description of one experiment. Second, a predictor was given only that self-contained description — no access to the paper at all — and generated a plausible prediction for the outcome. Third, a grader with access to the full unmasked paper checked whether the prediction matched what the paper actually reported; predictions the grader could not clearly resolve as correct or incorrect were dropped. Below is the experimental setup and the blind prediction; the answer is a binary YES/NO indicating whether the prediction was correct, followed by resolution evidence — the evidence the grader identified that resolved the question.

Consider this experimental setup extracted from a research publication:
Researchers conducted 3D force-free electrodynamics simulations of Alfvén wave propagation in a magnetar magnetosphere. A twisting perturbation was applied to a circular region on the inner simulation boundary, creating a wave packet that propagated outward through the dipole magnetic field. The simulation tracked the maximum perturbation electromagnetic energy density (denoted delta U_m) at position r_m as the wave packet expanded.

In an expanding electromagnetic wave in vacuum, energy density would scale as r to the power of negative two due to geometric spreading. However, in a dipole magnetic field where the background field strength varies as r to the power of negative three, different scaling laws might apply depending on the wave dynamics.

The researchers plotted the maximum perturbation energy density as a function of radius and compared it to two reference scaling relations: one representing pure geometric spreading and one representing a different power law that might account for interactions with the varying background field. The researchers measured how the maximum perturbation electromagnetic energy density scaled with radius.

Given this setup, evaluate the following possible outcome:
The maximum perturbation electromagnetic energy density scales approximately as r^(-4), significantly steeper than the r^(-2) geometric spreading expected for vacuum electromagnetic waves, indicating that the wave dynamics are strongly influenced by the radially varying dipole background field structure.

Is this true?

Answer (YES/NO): NO